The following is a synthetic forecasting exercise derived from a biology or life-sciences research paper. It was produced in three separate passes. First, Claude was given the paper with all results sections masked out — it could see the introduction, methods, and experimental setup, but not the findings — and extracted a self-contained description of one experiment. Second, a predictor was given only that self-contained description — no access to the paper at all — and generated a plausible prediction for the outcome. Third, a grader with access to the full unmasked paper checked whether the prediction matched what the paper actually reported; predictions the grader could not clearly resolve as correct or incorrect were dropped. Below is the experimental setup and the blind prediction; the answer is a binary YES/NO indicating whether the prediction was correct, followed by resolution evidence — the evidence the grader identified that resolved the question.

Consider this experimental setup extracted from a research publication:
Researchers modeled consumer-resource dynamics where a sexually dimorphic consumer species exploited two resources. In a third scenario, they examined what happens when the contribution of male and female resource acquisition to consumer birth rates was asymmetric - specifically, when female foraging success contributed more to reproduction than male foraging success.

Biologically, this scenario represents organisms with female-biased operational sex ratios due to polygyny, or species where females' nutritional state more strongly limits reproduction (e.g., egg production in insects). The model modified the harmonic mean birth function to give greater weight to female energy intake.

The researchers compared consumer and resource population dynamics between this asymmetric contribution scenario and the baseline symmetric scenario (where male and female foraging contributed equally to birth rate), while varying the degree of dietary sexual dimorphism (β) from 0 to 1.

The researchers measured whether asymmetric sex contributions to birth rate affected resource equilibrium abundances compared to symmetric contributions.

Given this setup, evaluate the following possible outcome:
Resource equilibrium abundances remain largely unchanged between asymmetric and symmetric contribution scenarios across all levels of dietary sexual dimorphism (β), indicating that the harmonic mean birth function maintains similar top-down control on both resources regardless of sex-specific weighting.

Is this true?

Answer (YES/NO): YES